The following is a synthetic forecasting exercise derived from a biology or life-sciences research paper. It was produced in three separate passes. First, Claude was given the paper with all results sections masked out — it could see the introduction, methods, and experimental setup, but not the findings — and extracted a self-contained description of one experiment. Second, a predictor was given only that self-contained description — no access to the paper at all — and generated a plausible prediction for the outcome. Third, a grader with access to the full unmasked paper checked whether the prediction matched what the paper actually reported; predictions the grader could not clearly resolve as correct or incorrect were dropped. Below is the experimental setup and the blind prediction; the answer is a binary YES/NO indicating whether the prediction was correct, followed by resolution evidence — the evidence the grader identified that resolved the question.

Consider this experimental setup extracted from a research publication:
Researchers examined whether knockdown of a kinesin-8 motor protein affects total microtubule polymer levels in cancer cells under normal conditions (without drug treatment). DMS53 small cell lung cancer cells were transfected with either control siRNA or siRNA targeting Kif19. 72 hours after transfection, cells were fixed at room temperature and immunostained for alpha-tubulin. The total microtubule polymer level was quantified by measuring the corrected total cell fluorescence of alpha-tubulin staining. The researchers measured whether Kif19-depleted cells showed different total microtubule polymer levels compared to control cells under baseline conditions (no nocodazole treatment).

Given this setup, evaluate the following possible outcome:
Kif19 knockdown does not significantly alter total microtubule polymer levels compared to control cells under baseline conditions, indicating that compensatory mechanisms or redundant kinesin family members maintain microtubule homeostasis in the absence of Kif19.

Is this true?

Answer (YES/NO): YES